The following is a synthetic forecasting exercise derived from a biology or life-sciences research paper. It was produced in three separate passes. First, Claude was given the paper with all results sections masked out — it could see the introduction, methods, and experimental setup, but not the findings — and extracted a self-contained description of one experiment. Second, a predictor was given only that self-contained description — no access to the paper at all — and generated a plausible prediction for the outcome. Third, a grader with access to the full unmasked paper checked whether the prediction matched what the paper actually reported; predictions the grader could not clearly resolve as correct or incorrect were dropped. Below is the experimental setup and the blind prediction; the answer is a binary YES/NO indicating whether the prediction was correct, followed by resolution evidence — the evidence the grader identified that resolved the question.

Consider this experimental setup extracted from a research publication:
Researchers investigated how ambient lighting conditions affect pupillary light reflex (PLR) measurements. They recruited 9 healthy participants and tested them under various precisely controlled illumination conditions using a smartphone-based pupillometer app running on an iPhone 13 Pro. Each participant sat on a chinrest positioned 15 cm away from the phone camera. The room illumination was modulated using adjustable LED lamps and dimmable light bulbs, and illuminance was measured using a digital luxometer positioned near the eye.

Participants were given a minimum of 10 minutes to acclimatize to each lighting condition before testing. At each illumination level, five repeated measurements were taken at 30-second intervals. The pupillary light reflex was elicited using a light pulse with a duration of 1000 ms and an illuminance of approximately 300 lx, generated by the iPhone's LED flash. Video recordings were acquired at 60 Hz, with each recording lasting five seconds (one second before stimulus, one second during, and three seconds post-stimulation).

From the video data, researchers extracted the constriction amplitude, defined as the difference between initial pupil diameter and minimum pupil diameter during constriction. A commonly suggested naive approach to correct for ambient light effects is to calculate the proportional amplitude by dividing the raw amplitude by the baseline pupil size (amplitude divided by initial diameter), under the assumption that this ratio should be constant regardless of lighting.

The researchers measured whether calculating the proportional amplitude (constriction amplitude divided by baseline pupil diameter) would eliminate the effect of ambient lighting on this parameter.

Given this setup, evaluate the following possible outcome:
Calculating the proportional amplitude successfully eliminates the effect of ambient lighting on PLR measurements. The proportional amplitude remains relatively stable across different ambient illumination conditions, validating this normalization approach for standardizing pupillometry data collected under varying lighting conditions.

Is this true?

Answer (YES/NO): NO